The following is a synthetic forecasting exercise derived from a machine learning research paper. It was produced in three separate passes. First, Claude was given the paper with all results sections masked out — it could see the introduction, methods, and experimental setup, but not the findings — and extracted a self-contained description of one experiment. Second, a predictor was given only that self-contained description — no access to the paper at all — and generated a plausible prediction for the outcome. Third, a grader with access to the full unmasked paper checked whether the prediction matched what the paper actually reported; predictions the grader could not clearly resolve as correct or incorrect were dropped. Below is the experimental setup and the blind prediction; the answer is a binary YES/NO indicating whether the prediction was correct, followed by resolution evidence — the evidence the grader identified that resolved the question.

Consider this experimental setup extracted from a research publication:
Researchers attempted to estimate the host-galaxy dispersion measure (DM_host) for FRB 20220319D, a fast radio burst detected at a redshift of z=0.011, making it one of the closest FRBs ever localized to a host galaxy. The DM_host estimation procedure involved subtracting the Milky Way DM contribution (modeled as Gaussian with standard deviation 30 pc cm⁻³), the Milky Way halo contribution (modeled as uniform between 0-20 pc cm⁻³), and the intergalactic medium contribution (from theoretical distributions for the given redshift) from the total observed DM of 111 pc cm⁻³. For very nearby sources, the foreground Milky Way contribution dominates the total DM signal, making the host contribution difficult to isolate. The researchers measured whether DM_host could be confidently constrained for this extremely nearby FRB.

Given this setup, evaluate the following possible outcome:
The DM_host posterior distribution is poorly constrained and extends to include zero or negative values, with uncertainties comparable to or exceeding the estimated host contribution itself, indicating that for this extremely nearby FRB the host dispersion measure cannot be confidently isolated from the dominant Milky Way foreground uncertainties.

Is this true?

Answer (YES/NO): YES